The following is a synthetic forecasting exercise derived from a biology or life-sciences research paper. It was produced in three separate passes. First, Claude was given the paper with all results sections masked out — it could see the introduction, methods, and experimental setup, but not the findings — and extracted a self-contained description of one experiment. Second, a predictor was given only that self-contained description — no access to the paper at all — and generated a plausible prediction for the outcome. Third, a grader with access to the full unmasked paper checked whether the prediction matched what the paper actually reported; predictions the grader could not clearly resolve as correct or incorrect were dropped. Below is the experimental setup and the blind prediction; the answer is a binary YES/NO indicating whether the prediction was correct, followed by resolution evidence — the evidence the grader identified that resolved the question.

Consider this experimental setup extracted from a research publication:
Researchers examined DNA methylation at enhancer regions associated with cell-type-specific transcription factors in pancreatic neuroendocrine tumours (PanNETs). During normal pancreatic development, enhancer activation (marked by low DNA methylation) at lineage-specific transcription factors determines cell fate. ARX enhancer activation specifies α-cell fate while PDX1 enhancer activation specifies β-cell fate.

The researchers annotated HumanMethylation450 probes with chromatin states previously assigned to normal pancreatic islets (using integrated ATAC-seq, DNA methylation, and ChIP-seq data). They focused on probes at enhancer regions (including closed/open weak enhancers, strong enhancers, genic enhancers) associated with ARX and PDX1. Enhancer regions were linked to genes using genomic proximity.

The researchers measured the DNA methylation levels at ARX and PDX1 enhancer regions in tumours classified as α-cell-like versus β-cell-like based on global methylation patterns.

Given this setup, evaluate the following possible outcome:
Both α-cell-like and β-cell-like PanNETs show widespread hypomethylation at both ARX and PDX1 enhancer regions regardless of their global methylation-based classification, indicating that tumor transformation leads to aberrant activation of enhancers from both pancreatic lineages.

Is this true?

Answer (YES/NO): NO